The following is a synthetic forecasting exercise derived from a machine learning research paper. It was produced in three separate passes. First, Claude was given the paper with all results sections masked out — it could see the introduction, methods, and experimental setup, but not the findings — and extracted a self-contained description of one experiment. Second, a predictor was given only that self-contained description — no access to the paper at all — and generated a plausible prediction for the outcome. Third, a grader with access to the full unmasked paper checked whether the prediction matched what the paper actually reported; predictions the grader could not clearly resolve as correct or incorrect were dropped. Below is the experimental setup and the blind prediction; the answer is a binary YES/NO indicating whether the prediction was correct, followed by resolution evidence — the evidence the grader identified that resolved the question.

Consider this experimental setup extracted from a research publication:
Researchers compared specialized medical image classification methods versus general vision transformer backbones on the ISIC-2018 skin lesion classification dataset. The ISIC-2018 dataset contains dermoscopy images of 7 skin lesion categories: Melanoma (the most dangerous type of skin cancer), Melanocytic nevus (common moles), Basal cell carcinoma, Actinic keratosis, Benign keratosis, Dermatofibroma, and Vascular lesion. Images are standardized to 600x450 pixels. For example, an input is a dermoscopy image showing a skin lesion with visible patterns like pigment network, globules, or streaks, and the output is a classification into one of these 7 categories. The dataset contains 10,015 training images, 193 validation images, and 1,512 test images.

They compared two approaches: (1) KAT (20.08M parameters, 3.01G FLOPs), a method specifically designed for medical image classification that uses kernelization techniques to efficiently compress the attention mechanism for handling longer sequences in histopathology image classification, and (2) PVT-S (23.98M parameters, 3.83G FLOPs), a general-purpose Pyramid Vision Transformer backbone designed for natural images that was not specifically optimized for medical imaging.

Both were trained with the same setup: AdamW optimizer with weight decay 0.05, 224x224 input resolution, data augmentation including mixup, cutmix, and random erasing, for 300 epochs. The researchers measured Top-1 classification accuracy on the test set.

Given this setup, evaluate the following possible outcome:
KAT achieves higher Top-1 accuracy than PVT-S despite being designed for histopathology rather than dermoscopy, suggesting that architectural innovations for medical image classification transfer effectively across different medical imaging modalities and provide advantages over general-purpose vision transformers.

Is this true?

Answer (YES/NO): NO